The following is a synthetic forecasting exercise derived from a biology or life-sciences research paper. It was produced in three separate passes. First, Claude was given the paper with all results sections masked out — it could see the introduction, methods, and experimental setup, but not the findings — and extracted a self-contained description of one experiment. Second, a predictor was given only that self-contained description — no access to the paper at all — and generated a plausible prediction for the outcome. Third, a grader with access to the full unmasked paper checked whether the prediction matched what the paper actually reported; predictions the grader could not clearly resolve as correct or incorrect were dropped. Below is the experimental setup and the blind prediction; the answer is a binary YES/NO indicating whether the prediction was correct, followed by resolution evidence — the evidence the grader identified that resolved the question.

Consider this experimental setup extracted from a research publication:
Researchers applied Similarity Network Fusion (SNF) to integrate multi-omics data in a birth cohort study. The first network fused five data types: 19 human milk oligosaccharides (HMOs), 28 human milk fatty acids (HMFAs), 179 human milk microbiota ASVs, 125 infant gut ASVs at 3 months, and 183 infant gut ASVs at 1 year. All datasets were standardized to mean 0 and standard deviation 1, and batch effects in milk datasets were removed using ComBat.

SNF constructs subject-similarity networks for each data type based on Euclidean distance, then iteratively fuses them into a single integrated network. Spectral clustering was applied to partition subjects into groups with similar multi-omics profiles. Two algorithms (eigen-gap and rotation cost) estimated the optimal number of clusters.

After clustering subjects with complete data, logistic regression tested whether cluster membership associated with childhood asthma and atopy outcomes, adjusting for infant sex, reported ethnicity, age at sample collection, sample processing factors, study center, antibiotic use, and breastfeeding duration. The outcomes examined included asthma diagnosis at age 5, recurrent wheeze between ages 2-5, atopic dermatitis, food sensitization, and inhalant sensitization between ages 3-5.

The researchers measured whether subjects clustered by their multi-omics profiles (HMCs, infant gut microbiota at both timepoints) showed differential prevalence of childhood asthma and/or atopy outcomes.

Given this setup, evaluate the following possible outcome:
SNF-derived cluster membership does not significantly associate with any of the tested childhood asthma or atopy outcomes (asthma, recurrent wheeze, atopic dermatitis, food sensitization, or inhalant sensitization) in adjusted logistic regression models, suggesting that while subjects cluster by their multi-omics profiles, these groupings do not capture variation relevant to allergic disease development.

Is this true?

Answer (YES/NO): YES